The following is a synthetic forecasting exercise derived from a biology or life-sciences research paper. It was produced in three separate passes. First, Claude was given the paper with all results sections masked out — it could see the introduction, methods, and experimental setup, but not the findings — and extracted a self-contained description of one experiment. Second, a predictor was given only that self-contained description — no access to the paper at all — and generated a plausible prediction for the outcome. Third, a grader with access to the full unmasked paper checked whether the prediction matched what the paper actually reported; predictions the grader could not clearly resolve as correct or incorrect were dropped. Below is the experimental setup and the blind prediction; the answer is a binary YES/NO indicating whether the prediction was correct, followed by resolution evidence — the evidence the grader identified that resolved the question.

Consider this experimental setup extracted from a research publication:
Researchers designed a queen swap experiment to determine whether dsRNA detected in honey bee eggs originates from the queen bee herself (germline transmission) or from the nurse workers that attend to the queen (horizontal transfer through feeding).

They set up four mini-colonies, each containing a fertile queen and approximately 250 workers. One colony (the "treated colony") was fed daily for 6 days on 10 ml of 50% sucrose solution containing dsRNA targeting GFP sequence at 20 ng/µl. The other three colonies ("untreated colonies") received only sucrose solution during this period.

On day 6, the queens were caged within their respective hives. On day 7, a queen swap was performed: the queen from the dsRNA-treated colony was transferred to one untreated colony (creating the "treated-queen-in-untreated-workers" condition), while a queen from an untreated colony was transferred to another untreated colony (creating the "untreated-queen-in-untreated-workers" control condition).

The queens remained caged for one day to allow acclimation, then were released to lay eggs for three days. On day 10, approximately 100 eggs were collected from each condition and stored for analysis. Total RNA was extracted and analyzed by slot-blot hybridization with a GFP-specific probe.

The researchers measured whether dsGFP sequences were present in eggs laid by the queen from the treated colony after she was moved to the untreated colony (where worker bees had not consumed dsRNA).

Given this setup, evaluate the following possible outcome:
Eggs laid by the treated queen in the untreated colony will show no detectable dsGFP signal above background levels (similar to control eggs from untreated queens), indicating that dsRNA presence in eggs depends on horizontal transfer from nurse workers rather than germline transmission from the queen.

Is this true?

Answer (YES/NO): YES